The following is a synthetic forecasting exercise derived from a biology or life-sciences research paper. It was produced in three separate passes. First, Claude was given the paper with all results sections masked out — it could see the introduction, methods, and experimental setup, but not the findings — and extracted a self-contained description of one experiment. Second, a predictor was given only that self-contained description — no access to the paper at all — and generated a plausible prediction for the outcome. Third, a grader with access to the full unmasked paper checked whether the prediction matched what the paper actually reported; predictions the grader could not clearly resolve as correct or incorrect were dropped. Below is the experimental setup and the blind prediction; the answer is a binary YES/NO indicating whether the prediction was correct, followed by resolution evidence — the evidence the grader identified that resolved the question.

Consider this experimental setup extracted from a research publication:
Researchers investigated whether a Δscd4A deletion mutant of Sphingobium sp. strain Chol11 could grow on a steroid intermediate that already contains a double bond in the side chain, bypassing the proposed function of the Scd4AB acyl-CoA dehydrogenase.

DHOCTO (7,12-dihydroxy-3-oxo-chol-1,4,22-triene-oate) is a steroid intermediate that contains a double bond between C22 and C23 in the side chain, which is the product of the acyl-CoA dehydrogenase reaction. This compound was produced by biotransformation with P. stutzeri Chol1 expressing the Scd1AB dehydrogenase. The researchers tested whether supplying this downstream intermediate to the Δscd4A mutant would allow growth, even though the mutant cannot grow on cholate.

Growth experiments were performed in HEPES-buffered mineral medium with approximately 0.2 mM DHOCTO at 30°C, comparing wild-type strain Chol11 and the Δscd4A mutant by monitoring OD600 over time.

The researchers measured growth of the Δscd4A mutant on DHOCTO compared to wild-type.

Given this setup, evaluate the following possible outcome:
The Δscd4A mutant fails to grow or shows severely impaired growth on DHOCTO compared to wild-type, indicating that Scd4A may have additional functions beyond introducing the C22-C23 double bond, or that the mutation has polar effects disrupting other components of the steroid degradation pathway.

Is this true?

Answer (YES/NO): NO